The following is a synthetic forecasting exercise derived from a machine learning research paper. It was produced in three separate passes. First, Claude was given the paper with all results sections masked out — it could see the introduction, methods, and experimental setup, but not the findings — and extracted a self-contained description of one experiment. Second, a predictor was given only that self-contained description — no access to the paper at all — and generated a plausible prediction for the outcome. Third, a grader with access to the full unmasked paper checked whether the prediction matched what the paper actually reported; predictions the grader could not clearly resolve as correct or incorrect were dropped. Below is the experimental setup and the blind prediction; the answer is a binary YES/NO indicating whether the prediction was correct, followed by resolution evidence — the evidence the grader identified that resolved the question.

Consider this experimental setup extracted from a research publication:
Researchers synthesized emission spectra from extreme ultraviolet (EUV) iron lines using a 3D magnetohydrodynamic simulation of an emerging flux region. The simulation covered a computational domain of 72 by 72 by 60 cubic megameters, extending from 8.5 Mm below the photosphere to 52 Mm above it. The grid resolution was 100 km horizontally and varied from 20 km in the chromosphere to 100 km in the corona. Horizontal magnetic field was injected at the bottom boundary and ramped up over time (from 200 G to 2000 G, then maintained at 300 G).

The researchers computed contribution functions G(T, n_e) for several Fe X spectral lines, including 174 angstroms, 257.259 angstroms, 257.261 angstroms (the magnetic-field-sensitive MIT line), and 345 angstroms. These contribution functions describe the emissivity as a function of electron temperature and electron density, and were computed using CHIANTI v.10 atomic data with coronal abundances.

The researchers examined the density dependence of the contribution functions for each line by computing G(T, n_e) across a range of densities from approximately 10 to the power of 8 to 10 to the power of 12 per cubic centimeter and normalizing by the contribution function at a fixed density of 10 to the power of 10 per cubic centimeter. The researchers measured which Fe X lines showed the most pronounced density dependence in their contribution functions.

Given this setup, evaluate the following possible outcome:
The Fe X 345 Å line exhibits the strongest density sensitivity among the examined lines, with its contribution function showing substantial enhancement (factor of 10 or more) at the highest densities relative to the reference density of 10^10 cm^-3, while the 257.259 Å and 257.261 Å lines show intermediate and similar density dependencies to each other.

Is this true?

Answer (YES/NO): NO